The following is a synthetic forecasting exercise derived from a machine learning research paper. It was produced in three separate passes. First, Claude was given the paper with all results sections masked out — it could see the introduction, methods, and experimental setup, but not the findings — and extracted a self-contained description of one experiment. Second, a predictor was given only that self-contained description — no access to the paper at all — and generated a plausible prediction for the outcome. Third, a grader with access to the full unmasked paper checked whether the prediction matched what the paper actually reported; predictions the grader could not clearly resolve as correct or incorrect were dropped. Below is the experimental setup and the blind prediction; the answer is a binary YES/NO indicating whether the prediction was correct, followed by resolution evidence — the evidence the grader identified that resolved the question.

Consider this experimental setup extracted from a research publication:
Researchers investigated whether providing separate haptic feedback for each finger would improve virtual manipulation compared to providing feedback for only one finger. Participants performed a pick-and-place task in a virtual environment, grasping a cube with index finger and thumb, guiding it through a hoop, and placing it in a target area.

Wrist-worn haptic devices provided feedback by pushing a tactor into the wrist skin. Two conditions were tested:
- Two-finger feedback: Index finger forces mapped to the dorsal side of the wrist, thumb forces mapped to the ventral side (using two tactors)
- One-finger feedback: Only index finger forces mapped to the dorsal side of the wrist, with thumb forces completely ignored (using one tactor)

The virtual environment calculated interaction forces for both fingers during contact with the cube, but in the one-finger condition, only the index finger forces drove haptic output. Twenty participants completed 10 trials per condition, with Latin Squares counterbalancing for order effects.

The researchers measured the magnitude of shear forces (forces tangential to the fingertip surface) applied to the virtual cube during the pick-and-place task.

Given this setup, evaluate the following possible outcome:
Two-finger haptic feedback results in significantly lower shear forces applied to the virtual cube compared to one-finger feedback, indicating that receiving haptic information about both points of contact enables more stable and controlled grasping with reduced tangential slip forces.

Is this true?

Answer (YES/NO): NO